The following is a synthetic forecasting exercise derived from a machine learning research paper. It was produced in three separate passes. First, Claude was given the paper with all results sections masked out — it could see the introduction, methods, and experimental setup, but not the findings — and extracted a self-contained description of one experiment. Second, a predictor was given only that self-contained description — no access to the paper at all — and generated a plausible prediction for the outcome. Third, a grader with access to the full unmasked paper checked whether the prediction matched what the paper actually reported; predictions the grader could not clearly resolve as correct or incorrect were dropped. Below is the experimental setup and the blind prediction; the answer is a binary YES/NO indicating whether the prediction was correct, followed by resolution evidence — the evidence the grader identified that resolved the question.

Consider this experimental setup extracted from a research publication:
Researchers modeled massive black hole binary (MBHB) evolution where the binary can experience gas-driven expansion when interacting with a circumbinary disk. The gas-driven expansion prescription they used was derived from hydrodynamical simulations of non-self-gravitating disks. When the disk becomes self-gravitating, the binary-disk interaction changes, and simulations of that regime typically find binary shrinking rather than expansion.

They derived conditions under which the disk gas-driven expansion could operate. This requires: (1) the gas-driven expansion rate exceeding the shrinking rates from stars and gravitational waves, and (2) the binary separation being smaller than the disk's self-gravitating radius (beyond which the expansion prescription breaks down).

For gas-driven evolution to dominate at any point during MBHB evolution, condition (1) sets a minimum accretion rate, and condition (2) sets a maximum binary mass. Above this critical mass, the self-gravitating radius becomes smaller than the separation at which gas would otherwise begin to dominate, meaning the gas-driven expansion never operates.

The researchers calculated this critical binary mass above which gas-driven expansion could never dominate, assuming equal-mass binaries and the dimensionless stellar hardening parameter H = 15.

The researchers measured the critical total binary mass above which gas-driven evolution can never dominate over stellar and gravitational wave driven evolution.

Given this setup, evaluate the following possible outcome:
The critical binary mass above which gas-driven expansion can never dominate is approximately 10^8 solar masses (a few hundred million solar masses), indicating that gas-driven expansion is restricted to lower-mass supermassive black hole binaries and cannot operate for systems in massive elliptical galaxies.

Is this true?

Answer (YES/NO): NO